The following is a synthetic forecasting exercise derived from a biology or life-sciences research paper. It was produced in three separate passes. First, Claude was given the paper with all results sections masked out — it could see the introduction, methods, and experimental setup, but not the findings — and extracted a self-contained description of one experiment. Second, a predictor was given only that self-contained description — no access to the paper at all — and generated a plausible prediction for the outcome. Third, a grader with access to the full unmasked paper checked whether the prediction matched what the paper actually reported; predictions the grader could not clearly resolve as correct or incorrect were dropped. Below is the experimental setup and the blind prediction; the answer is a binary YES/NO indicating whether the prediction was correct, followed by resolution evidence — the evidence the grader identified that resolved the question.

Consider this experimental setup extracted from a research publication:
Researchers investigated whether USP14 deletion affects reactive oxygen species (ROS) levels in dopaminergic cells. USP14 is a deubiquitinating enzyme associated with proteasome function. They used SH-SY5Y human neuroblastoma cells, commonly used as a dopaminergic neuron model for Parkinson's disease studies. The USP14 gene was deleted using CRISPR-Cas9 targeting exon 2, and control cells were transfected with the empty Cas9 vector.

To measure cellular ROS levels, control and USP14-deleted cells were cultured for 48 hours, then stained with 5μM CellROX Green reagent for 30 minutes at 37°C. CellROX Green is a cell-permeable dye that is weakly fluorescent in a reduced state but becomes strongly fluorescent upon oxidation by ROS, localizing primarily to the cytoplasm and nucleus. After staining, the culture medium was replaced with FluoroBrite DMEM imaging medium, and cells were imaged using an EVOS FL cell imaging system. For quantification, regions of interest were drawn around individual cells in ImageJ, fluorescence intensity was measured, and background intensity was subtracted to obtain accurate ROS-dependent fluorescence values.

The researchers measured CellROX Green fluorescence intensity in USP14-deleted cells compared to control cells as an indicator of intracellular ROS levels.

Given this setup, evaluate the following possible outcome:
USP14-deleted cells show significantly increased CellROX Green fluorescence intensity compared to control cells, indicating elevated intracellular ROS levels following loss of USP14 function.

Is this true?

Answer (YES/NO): YES